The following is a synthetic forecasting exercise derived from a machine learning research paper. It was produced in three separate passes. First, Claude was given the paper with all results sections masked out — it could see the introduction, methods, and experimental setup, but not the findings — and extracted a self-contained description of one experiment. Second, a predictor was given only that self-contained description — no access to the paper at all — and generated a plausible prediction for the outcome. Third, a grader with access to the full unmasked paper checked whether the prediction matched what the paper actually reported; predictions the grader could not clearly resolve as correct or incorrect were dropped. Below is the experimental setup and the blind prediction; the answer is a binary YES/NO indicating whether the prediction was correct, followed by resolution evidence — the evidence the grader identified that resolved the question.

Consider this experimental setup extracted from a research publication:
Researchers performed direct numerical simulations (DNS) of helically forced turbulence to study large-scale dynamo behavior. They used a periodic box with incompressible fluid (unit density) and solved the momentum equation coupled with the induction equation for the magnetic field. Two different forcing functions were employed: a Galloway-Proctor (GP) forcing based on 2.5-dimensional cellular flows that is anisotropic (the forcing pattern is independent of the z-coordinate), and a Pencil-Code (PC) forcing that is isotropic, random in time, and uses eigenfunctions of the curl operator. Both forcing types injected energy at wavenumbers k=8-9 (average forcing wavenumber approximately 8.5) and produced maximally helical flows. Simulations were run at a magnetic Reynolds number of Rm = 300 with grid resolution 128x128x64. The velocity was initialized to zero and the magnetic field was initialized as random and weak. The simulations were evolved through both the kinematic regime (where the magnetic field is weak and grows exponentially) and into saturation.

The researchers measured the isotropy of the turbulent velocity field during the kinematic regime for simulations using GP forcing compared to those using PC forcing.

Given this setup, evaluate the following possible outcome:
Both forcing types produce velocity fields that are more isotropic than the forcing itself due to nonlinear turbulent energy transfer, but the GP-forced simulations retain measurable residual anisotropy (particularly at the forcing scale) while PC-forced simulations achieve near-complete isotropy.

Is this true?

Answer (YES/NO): NO